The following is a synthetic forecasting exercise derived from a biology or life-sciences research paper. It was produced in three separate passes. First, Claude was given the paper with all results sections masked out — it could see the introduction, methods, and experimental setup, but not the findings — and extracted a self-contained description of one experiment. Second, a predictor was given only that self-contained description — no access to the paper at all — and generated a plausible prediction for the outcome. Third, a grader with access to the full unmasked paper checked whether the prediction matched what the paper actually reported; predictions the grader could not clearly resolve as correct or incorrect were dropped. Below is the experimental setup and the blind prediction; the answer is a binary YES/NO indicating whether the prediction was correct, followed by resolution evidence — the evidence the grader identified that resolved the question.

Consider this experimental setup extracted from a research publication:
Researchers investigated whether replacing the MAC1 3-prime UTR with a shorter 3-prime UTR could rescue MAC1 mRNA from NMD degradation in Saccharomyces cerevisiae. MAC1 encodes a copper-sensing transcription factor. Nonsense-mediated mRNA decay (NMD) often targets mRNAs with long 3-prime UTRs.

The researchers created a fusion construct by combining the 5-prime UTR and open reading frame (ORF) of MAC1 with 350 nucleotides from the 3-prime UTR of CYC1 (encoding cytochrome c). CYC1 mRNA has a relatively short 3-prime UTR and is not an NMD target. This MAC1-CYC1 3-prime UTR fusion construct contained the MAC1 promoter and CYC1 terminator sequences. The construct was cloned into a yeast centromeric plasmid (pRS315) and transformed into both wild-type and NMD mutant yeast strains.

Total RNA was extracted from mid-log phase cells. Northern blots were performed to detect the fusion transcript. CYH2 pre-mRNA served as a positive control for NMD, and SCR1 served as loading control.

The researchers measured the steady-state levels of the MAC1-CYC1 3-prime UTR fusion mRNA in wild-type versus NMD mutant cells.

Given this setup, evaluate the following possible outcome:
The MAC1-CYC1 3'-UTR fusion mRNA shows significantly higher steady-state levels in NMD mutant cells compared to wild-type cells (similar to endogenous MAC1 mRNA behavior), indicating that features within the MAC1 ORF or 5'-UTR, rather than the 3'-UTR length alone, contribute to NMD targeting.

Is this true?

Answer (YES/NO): NO